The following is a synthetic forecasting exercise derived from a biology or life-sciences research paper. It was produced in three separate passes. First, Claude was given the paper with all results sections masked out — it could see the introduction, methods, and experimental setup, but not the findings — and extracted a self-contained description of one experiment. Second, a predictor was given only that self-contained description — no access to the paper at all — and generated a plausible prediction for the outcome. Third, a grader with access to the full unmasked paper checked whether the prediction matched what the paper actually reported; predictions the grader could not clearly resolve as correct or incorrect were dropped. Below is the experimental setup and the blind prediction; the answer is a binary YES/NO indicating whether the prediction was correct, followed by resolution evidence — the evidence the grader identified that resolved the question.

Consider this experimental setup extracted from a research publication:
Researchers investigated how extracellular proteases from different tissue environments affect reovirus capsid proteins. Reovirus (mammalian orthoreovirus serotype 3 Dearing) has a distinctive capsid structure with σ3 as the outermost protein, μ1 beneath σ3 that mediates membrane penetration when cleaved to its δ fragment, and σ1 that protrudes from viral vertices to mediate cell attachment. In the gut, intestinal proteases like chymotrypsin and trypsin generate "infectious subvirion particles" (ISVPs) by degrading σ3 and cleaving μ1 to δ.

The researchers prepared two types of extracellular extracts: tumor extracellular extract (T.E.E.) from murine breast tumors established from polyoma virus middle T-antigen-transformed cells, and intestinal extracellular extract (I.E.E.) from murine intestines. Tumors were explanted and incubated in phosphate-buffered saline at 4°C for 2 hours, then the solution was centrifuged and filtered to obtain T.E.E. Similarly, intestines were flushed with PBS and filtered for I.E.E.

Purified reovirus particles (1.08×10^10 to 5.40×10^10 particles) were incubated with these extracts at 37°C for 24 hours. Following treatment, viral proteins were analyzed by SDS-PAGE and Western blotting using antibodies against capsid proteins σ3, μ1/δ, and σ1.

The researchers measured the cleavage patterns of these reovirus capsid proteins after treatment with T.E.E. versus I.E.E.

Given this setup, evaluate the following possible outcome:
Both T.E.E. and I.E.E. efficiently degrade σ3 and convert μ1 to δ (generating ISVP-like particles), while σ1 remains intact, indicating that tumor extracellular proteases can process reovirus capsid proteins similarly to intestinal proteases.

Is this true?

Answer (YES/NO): NO